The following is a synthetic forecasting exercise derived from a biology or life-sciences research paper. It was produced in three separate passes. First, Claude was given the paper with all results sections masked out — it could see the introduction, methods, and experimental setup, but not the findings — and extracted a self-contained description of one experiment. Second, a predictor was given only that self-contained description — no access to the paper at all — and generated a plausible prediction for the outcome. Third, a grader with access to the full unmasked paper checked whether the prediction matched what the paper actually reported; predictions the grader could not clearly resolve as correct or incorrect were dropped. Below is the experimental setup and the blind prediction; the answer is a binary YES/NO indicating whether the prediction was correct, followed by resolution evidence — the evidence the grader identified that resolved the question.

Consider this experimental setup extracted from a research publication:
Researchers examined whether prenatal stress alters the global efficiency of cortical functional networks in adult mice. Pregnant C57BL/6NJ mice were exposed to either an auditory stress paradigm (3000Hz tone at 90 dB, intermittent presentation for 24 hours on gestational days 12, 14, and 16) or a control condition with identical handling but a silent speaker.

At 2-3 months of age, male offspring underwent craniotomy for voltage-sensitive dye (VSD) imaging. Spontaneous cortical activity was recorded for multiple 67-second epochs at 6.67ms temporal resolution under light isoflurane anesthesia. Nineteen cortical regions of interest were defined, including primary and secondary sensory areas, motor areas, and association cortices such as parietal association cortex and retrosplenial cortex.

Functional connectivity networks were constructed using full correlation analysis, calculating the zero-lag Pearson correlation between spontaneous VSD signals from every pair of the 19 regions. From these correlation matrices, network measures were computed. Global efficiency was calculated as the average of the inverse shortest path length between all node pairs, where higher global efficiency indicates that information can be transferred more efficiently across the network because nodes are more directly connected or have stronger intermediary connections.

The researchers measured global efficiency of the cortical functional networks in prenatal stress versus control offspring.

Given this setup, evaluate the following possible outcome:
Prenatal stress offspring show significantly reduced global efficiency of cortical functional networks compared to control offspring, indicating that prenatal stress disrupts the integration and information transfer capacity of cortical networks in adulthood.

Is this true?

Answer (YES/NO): YES